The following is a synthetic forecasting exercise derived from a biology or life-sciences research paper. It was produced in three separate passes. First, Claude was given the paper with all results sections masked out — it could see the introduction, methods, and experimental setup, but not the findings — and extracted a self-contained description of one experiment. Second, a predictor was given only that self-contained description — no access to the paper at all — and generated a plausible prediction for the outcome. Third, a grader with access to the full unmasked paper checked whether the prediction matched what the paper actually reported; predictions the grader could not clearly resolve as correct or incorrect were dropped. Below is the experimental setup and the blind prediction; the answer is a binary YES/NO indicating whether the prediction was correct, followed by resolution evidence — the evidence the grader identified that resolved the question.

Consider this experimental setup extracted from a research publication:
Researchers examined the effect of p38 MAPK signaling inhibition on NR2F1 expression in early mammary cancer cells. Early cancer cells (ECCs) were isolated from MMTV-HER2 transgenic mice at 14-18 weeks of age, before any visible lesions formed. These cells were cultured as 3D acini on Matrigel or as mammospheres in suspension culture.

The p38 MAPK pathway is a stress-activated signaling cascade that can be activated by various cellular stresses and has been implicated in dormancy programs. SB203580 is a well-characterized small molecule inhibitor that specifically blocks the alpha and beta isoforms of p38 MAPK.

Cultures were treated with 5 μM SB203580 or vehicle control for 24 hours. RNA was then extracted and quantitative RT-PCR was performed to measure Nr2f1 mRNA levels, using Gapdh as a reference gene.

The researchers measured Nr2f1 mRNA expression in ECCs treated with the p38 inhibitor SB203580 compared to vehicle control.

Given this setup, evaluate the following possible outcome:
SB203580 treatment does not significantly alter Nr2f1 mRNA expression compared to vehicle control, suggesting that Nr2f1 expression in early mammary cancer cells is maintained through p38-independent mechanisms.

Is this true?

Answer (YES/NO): NO